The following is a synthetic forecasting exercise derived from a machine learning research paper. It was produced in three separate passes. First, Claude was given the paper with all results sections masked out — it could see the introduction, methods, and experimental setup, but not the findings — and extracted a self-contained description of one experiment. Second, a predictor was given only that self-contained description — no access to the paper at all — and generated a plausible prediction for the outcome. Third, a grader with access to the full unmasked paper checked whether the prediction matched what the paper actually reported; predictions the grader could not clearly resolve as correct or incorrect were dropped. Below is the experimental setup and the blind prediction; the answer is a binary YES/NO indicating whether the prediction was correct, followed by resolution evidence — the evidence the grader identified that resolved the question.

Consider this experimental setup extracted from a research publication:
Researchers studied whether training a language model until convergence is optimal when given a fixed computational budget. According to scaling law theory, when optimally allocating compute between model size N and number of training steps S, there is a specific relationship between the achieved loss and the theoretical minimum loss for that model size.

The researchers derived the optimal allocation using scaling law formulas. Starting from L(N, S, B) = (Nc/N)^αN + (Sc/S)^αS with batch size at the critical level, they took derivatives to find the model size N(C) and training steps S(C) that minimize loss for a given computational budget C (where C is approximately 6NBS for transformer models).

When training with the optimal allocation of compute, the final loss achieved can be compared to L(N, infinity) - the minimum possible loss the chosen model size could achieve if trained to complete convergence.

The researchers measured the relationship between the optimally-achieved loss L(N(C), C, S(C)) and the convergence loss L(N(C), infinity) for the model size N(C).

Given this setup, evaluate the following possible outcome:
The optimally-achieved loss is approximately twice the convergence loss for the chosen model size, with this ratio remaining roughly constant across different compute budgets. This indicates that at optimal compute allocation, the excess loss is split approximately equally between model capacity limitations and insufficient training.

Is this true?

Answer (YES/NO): NO